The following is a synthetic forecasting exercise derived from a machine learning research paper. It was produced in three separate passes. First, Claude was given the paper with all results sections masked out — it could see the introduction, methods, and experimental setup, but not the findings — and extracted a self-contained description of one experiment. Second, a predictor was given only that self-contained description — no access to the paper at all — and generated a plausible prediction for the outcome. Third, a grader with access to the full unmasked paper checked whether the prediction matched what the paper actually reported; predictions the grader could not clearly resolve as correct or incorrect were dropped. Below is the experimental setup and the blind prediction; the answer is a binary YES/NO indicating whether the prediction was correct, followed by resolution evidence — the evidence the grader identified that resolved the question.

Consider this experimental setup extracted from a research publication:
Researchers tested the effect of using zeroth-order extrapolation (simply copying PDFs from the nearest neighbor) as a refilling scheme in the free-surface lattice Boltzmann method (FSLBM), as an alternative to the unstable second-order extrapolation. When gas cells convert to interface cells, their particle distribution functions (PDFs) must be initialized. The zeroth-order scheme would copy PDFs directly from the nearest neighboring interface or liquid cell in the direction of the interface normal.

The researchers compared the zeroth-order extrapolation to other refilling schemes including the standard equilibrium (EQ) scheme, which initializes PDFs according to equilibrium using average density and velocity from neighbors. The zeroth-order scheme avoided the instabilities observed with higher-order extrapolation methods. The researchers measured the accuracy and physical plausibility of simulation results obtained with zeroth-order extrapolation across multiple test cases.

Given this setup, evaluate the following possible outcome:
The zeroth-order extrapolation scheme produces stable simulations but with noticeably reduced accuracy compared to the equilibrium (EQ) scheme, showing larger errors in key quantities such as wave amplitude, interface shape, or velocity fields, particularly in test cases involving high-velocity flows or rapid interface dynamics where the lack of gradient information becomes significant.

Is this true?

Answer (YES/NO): YES